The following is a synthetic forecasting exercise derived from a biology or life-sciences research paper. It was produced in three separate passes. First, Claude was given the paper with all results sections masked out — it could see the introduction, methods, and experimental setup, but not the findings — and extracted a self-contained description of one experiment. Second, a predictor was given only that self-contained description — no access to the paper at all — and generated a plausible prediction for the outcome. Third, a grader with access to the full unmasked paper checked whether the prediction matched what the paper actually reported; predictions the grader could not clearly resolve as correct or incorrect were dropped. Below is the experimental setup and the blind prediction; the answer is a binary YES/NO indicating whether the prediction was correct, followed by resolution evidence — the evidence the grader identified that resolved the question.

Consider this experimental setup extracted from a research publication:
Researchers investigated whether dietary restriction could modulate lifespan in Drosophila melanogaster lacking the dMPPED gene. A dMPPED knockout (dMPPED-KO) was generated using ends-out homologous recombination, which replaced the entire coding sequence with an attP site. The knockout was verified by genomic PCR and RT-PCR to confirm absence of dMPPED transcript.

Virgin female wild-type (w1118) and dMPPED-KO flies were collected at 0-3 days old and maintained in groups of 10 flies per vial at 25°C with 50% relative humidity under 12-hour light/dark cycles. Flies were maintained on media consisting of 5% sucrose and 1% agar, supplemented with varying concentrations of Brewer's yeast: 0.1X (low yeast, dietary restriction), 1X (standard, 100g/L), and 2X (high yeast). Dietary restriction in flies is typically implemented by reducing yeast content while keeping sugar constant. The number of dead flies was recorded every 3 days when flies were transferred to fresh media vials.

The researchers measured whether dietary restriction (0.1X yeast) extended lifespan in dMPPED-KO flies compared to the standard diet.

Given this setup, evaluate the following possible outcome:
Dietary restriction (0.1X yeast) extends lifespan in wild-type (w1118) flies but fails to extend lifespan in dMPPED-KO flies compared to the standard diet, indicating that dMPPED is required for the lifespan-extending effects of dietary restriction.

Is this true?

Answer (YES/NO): NO